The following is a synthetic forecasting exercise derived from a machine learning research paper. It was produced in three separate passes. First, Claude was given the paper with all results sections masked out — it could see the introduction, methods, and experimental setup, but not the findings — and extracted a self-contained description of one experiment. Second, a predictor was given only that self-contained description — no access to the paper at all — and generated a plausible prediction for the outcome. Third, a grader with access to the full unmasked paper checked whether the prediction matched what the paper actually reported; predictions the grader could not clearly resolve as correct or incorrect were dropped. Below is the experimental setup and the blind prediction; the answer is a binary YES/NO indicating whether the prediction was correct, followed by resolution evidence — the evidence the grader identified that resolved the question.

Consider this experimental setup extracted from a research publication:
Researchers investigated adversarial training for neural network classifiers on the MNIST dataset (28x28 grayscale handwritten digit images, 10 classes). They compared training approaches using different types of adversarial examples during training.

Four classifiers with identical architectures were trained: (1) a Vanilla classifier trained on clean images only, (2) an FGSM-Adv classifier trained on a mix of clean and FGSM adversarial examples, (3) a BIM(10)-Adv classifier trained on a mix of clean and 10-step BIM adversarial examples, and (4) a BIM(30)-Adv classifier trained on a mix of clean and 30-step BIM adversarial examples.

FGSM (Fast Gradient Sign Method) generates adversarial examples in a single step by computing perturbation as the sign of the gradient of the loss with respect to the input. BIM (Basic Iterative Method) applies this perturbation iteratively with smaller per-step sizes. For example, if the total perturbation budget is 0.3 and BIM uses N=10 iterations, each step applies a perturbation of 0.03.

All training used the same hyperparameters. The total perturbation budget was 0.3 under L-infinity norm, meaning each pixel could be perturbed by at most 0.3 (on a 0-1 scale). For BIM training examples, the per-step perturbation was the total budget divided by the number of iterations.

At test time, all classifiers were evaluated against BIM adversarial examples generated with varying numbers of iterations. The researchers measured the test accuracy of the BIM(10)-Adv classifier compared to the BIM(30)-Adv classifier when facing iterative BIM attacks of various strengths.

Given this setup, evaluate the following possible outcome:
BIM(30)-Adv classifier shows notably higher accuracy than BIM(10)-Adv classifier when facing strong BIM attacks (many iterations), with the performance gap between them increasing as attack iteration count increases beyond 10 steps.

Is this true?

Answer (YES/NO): NO